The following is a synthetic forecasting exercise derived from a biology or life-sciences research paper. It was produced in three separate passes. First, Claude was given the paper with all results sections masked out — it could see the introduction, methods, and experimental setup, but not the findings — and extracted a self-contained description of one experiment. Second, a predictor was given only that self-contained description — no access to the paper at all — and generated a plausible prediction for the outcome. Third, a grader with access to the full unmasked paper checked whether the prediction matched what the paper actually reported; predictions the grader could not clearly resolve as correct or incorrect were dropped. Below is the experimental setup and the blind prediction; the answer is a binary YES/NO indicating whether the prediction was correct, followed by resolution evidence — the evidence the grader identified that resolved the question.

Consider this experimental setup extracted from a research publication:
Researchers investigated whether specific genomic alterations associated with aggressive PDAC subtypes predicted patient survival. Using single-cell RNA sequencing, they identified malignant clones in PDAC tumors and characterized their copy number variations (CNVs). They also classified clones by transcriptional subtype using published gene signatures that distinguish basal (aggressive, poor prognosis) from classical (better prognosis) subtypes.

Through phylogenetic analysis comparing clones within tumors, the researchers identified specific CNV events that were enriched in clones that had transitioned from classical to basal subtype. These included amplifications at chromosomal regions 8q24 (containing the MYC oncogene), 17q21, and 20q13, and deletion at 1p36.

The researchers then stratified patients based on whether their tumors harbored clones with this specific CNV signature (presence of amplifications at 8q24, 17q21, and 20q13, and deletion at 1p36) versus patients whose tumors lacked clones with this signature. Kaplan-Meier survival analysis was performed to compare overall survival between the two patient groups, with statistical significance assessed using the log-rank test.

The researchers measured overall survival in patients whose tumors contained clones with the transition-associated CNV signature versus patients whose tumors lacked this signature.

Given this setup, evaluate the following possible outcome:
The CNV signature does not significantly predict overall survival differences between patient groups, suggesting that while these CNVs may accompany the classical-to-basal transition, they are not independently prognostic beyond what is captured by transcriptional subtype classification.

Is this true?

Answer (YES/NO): NO